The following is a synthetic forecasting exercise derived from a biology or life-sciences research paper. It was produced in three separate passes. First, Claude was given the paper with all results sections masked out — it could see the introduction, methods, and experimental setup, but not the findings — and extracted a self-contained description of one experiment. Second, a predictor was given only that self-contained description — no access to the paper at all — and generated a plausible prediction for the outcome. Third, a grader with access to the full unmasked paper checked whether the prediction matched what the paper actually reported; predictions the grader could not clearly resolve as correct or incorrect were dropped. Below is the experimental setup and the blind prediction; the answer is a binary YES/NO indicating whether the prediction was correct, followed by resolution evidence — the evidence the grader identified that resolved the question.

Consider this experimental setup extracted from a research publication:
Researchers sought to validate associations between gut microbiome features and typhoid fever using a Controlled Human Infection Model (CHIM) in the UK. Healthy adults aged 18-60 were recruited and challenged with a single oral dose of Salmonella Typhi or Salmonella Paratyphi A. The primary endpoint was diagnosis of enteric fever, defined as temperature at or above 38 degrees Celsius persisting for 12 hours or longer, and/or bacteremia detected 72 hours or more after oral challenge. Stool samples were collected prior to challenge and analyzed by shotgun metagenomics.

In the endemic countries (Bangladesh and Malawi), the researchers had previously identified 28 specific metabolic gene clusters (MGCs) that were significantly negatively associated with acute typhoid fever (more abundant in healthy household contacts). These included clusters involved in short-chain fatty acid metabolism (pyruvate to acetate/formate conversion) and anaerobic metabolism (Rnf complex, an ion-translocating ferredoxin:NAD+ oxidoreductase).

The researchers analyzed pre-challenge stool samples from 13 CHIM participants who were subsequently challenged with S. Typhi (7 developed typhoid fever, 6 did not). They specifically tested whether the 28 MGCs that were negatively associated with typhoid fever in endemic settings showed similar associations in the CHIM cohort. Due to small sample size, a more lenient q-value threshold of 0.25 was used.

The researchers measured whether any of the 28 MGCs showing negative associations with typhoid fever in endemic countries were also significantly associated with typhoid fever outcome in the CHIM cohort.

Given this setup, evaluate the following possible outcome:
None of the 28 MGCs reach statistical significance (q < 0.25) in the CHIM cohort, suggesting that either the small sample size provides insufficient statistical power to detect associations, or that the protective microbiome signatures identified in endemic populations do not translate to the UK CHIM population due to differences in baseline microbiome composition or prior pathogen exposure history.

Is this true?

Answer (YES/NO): NO